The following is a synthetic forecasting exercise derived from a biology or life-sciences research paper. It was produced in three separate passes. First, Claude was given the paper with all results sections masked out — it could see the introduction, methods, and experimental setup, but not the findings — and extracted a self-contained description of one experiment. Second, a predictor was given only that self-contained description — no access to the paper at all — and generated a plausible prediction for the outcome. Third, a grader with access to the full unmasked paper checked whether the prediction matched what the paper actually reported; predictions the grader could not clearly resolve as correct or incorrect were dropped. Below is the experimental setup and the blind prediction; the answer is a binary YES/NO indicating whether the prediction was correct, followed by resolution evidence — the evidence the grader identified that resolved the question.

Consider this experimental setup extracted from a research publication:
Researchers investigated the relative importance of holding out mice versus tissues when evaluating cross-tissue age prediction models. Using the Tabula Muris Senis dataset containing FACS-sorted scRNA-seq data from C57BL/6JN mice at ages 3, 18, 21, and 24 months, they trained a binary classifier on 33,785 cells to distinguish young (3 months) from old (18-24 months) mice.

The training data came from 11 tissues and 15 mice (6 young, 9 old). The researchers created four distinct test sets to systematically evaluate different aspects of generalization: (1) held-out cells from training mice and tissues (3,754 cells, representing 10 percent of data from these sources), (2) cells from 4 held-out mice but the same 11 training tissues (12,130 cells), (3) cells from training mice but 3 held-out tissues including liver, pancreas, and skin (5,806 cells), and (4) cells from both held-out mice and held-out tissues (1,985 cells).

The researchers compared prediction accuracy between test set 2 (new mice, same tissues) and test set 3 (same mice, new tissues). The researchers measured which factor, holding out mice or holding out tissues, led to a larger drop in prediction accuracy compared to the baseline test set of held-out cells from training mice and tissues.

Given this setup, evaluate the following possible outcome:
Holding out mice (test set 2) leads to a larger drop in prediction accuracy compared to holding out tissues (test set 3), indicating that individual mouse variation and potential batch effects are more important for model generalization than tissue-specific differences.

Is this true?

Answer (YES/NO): YES